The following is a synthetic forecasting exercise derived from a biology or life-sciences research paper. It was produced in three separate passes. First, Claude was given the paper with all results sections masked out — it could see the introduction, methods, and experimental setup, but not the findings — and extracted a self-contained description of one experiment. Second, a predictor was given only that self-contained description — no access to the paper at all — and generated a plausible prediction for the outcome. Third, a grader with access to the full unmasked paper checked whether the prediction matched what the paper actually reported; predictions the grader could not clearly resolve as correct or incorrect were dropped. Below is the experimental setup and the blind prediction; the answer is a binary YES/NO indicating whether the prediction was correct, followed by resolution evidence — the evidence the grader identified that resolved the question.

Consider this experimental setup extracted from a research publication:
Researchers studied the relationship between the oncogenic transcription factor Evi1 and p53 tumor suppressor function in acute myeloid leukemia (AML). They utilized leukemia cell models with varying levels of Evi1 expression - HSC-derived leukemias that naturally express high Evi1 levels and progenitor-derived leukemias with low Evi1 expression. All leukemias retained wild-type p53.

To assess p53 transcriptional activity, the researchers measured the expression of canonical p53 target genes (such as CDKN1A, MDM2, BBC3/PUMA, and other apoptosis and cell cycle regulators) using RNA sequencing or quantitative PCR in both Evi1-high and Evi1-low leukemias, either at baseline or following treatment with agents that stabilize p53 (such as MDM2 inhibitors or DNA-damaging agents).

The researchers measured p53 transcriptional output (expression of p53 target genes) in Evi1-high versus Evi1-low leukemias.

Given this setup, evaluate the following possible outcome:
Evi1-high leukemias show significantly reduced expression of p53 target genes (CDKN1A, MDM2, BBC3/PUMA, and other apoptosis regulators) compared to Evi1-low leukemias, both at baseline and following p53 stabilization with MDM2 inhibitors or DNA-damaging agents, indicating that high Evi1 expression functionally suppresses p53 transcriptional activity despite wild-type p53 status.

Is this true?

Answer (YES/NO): NO